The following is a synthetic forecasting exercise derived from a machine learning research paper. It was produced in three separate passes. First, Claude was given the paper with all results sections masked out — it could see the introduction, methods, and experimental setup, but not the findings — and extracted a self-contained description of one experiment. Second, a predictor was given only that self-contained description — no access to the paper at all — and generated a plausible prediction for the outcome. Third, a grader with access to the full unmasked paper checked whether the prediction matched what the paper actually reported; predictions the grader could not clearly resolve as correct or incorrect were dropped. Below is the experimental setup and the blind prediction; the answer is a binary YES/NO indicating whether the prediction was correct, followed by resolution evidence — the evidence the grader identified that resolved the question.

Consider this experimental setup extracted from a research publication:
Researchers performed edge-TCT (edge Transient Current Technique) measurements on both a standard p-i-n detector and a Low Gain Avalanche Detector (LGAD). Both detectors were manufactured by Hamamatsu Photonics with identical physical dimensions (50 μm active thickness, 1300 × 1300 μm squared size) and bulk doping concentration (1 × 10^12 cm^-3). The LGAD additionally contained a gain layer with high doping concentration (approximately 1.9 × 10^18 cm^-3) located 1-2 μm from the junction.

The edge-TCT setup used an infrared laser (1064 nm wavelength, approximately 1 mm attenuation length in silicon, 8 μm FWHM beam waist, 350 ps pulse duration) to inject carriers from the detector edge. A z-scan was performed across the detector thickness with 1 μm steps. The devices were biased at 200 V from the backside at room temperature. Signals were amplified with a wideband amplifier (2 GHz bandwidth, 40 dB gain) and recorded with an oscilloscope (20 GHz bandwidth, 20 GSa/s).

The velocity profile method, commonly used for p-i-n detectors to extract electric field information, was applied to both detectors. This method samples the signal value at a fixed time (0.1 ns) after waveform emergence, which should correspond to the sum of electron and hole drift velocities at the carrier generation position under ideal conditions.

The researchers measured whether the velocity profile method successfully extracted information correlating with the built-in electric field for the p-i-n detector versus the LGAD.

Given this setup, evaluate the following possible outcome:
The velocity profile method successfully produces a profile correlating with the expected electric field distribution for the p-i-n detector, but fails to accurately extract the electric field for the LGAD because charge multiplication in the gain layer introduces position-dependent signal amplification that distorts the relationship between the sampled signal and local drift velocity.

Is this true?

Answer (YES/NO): YES